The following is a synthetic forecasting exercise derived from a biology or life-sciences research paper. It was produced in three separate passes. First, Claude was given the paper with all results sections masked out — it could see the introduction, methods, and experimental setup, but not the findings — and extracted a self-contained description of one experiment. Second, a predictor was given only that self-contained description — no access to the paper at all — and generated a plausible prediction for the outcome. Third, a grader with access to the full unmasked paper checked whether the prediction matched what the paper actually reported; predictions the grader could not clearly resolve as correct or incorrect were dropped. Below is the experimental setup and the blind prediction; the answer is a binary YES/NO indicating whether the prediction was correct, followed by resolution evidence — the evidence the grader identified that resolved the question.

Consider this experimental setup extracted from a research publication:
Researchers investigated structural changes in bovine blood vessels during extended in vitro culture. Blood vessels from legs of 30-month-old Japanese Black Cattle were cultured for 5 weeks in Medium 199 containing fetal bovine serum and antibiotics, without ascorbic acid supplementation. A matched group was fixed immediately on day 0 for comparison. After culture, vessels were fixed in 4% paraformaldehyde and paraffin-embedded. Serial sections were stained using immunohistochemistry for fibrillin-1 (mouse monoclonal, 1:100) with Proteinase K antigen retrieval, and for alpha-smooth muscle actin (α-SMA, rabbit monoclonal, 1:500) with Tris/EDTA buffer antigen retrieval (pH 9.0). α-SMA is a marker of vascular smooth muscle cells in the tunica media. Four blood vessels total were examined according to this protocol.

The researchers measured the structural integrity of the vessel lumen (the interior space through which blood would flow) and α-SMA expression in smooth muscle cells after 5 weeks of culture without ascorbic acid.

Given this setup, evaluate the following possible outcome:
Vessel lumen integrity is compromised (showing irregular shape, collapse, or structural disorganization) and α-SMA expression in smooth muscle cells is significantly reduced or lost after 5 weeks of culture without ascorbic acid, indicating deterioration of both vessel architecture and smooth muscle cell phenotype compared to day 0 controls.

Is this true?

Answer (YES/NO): NO